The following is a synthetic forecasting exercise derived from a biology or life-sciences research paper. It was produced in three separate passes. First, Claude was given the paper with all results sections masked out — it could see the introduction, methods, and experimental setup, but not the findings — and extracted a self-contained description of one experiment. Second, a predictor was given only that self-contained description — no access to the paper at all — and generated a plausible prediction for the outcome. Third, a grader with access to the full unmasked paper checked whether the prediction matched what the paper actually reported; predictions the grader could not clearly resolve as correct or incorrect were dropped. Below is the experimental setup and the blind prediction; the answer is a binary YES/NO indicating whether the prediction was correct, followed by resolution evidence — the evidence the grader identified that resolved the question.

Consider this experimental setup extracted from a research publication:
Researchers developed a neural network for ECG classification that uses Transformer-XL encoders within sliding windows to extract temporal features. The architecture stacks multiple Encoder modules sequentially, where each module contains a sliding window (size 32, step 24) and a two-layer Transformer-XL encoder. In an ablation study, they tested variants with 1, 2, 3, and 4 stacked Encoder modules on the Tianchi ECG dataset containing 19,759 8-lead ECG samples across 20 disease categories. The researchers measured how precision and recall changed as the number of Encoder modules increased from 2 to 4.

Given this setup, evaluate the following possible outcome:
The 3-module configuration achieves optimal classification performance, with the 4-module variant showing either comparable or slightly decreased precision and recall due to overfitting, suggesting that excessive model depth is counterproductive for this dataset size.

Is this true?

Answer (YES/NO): NO